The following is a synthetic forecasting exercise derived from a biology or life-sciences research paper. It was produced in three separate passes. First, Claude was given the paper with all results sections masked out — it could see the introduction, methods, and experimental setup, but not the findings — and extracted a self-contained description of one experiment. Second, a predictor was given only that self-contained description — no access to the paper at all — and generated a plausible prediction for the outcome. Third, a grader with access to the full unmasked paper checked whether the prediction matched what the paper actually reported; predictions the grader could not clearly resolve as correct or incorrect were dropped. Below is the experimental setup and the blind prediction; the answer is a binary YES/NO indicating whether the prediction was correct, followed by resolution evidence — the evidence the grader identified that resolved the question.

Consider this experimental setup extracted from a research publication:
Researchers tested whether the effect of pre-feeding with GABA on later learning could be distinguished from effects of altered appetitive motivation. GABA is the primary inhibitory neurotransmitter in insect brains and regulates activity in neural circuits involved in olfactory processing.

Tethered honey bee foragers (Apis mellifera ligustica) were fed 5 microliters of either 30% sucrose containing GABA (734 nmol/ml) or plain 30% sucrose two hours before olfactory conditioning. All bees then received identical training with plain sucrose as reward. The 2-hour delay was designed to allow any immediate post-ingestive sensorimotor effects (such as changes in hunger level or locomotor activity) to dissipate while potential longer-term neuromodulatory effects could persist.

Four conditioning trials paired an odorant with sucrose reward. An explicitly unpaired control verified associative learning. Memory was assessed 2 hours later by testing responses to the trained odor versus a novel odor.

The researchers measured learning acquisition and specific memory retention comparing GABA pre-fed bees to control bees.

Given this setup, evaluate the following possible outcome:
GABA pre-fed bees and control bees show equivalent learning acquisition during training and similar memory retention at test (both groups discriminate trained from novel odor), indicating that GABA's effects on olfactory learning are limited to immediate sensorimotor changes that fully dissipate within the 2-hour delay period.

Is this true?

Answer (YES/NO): NO